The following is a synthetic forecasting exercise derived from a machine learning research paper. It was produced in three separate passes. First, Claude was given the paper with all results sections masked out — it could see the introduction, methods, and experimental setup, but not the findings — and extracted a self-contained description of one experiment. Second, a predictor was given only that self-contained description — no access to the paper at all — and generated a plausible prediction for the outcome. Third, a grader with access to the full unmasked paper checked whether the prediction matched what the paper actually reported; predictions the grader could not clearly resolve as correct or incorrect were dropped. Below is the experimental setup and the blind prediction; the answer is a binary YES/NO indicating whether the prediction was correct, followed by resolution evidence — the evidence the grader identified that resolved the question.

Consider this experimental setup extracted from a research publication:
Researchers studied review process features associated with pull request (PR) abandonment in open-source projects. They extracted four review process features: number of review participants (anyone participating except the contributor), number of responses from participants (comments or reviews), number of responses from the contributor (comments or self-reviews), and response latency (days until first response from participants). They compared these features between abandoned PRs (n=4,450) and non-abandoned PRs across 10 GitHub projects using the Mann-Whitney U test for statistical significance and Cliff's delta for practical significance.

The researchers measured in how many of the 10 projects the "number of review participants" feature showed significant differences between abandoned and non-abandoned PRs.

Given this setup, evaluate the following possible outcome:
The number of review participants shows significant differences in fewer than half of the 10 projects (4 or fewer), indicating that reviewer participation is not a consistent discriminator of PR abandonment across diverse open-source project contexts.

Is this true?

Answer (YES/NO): NO